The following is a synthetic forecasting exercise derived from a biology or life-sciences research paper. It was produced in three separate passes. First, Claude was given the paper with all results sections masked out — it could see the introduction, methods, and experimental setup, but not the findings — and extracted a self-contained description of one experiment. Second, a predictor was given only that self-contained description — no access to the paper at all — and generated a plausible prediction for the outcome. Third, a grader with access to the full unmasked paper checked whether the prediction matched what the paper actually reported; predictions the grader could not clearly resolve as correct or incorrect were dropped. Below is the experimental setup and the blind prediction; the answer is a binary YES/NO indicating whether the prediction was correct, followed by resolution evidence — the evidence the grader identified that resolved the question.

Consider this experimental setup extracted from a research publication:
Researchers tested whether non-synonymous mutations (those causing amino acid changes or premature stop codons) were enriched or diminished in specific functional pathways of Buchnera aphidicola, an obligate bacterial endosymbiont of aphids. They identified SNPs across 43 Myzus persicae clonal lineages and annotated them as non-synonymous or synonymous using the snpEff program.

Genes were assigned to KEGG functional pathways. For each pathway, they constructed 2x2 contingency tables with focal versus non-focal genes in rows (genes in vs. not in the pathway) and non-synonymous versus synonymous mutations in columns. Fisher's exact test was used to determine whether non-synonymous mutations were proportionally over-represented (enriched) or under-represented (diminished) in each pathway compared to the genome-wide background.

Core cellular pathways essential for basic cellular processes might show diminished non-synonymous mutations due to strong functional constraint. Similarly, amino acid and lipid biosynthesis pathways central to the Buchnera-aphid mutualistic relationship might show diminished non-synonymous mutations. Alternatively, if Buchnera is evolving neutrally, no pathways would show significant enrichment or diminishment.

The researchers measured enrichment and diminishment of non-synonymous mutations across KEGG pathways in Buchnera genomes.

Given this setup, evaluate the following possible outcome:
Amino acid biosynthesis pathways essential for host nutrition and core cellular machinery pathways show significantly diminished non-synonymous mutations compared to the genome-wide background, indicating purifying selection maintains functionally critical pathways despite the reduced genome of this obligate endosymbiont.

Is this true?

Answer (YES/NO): NO